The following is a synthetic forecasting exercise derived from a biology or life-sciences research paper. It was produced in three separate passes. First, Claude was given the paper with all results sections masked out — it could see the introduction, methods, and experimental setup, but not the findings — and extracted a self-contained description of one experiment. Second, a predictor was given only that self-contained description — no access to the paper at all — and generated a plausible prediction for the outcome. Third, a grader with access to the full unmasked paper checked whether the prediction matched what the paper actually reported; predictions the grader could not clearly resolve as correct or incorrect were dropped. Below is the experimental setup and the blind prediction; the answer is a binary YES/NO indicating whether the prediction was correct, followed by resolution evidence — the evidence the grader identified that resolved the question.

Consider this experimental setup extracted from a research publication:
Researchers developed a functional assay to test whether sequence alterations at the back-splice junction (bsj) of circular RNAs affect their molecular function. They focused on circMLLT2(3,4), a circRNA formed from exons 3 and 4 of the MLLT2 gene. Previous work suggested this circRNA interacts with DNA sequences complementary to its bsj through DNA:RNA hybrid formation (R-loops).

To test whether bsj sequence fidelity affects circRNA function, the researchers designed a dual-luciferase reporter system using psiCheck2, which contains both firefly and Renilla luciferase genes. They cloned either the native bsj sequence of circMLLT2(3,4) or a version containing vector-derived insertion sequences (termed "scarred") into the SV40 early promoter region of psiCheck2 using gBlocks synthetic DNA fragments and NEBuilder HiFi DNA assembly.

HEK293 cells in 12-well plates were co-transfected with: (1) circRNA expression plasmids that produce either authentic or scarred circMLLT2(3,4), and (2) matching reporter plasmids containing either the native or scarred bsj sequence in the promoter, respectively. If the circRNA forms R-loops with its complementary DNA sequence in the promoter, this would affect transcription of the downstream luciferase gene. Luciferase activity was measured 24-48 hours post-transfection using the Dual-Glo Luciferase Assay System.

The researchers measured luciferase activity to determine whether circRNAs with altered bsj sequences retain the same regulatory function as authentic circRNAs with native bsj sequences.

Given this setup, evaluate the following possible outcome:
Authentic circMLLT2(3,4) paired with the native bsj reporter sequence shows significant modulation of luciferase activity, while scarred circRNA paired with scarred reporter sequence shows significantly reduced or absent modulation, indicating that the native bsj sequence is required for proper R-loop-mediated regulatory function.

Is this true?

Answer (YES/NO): YES